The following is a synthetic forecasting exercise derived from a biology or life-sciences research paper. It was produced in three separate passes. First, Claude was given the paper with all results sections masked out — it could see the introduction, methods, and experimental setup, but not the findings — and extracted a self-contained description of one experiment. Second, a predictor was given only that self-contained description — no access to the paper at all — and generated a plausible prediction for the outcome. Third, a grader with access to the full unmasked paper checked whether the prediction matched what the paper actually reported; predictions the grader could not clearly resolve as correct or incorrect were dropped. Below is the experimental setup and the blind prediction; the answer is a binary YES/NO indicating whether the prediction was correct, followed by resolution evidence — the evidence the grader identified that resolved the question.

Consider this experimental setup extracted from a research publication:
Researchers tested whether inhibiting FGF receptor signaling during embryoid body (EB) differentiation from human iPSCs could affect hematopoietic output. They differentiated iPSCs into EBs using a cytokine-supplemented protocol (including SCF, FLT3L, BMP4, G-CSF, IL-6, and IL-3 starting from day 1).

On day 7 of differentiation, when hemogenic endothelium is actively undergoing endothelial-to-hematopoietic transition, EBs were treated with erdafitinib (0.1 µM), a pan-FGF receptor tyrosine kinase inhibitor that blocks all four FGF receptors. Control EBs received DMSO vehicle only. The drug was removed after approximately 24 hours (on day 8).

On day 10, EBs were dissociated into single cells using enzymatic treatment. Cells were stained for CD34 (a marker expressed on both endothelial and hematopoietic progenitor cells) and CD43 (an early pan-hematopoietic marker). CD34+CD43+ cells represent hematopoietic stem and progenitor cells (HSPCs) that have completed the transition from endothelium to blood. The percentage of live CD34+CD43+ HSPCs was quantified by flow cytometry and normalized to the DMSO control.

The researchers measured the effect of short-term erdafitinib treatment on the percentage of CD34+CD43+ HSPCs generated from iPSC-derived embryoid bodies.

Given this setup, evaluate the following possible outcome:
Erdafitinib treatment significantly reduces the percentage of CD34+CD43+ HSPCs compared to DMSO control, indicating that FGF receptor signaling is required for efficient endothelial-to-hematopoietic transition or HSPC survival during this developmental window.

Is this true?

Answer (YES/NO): NO